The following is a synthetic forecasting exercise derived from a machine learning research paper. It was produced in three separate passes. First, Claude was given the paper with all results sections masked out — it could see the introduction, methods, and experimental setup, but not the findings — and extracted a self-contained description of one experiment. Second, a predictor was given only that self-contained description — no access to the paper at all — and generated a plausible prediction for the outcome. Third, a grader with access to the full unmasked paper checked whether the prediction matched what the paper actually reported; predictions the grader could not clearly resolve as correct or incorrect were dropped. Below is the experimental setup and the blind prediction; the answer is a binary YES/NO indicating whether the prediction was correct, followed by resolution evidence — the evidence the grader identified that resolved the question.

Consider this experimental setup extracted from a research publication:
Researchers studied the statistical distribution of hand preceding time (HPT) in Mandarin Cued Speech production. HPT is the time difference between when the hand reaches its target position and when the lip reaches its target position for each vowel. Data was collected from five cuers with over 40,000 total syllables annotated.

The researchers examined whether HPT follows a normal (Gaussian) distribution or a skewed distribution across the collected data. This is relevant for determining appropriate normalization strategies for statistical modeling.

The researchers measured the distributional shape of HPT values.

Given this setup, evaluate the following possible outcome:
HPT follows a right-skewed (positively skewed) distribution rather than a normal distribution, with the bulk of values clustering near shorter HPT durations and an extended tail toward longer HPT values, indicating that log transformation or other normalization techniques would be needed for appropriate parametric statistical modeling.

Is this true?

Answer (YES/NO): NO